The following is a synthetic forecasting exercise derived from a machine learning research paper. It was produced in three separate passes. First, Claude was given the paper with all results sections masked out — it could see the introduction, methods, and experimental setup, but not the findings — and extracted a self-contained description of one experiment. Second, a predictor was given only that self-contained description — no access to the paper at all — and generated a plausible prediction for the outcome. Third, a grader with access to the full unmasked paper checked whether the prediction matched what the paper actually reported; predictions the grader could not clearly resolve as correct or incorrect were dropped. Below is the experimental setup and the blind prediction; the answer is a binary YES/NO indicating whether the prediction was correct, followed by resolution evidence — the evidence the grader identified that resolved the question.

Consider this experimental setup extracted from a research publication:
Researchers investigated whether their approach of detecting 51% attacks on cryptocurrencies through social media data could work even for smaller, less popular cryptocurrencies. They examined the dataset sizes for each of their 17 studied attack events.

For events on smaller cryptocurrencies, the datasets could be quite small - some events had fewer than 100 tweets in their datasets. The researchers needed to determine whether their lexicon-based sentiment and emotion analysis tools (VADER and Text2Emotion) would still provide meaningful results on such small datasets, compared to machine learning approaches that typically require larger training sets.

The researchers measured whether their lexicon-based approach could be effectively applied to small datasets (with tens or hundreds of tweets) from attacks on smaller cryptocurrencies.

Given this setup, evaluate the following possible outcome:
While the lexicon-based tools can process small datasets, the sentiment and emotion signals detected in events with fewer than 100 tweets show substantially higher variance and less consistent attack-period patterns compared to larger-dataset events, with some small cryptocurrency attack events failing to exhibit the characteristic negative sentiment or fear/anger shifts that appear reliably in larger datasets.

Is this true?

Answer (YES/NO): NO